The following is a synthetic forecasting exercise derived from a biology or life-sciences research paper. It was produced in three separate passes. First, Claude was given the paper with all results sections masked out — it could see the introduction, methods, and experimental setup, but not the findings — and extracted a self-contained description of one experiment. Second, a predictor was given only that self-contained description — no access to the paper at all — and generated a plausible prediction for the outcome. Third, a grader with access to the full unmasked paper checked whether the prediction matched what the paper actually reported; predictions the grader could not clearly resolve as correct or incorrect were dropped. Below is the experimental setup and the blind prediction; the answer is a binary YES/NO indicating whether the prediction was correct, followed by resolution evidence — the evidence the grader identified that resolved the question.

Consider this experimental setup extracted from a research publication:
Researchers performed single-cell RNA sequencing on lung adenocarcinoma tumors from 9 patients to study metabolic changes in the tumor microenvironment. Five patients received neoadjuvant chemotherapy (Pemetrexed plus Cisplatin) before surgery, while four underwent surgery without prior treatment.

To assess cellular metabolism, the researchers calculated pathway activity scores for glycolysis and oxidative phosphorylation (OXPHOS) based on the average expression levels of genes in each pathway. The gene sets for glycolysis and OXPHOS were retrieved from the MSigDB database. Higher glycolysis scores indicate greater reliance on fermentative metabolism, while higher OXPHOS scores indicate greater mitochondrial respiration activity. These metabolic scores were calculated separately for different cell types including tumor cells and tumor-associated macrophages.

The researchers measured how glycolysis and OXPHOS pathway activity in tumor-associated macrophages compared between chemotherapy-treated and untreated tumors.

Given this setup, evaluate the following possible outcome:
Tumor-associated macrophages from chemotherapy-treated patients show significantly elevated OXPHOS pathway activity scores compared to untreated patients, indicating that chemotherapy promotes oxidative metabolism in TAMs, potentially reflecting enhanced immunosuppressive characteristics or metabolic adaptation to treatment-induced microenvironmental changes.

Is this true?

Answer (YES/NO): NO